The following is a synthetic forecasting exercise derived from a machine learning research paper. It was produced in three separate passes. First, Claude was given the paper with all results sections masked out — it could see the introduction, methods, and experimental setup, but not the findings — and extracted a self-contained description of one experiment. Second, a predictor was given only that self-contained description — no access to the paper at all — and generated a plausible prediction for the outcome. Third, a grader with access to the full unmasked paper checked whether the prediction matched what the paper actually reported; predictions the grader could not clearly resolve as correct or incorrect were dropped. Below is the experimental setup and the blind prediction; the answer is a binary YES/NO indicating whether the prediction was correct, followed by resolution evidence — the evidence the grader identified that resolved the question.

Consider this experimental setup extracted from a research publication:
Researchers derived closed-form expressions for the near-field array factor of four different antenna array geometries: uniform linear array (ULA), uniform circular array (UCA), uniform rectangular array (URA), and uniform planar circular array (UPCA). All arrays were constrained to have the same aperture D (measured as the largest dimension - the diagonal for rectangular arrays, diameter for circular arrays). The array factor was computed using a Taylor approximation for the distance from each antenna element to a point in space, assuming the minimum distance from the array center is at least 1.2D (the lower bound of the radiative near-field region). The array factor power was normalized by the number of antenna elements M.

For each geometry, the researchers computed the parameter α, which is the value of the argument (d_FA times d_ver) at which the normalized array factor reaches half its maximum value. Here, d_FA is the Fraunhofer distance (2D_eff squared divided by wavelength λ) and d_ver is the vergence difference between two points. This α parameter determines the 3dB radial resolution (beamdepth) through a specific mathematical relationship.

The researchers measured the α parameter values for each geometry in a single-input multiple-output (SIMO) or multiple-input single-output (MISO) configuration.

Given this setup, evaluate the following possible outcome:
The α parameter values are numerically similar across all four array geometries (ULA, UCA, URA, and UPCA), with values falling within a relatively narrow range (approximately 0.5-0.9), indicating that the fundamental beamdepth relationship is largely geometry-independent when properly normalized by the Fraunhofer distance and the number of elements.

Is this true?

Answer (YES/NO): NO